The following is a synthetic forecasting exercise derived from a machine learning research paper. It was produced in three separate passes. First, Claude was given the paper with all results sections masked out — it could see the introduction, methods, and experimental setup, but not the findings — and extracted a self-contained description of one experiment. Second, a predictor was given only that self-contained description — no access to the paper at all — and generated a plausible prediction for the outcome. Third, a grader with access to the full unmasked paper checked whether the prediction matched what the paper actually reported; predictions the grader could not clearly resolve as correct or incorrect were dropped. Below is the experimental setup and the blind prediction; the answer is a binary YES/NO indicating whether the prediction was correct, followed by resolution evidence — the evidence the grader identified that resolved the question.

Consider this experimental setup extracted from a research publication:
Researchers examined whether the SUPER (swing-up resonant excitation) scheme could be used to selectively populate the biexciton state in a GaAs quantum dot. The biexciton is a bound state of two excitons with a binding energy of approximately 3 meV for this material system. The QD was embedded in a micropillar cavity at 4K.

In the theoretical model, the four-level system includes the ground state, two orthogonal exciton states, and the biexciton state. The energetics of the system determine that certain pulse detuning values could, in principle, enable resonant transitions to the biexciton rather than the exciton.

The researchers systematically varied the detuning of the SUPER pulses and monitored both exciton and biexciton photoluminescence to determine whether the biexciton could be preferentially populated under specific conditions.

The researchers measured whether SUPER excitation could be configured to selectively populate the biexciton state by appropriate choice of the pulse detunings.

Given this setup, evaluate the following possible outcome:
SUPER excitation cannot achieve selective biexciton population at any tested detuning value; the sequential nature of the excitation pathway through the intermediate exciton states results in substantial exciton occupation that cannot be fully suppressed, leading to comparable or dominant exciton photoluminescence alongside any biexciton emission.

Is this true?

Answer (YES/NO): NO